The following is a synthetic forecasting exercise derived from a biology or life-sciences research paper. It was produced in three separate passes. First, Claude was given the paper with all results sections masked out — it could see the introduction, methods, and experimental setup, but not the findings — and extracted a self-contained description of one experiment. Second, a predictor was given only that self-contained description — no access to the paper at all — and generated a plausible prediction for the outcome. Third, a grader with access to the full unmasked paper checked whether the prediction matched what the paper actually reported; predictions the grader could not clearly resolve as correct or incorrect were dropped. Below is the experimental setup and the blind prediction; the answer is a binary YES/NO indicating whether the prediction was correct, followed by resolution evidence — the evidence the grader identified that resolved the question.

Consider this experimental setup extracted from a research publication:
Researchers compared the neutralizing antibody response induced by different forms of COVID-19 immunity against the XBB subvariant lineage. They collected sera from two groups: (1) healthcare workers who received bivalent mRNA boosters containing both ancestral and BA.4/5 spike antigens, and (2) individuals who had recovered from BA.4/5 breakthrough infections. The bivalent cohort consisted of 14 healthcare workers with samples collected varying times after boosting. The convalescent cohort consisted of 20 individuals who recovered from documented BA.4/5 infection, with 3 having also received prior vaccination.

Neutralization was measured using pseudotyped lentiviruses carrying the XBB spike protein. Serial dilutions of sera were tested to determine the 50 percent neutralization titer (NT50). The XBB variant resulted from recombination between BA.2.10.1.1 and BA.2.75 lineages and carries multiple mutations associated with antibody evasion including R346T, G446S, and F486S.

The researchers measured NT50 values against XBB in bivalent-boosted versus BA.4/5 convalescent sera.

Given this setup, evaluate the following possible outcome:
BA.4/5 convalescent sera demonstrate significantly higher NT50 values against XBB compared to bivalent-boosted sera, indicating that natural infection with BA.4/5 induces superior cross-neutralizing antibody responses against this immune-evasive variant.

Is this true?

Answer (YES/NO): NO